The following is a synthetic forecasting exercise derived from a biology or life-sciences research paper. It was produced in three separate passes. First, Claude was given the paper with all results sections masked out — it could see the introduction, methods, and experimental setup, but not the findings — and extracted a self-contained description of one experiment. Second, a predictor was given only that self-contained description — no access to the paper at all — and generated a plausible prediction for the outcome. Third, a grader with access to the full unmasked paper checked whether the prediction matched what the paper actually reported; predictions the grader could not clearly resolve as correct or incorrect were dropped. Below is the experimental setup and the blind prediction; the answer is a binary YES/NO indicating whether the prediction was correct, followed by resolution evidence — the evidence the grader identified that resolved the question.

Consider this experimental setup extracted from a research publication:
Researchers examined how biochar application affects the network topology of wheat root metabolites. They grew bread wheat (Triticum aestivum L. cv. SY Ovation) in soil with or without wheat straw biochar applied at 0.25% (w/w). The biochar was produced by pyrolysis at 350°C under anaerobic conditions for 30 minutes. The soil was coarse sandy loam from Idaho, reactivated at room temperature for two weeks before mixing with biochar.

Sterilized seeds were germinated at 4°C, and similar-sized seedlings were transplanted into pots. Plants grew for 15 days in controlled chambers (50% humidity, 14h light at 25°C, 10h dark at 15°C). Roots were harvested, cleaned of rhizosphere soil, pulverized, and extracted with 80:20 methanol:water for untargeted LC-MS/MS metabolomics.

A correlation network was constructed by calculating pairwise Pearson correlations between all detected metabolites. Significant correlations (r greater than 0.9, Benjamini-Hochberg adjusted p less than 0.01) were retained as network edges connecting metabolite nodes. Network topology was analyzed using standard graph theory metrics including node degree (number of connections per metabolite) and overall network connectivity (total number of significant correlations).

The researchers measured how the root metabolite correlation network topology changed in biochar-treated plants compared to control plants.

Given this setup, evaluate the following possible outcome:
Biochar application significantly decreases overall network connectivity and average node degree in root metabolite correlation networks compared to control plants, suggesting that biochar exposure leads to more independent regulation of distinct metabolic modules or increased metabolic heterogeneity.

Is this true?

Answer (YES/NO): NO